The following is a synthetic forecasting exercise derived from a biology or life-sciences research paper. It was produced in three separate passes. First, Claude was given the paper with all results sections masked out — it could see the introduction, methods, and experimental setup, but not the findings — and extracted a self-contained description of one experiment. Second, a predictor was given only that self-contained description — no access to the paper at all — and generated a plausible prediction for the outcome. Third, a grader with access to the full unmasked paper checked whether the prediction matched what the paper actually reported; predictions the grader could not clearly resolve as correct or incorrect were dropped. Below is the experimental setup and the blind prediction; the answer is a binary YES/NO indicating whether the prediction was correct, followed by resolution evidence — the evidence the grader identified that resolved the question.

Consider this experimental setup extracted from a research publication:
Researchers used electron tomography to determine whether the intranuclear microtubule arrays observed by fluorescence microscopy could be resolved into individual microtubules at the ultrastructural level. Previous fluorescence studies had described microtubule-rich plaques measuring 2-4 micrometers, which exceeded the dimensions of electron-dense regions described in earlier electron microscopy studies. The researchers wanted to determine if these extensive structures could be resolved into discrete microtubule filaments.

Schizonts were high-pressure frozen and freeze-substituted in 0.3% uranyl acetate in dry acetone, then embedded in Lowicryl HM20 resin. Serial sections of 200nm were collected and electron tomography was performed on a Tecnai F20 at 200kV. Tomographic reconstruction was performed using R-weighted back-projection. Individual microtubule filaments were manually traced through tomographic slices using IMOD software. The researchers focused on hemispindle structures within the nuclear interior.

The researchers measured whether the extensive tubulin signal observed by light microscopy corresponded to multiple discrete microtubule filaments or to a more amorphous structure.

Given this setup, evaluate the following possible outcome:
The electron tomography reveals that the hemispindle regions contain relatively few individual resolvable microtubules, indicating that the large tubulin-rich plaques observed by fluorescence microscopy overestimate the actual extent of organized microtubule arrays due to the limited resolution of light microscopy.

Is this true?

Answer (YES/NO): NO